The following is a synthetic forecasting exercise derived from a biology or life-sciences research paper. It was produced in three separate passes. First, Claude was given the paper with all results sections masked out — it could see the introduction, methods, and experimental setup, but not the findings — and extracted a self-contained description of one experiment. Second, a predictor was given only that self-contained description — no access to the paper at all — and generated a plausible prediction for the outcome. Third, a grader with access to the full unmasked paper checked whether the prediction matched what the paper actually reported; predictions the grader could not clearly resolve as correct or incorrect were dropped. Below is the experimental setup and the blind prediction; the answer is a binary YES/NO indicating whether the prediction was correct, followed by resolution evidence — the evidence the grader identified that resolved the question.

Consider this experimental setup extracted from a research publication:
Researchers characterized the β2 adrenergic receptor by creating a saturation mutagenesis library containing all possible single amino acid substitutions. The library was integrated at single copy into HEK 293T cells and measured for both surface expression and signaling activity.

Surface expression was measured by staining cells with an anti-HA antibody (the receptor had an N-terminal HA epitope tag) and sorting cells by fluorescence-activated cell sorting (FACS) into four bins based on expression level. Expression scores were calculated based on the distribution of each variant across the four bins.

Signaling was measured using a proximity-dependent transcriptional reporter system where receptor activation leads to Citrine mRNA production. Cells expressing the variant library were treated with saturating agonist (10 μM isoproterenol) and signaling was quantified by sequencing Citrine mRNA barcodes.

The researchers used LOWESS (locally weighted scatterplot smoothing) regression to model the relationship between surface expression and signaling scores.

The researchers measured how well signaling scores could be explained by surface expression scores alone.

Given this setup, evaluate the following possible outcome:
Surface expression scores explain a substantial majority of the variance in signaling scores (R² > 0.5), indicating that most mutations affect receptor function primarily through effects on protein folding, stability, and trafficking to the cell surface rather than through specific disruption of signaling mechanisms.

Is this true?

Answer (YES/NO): NO